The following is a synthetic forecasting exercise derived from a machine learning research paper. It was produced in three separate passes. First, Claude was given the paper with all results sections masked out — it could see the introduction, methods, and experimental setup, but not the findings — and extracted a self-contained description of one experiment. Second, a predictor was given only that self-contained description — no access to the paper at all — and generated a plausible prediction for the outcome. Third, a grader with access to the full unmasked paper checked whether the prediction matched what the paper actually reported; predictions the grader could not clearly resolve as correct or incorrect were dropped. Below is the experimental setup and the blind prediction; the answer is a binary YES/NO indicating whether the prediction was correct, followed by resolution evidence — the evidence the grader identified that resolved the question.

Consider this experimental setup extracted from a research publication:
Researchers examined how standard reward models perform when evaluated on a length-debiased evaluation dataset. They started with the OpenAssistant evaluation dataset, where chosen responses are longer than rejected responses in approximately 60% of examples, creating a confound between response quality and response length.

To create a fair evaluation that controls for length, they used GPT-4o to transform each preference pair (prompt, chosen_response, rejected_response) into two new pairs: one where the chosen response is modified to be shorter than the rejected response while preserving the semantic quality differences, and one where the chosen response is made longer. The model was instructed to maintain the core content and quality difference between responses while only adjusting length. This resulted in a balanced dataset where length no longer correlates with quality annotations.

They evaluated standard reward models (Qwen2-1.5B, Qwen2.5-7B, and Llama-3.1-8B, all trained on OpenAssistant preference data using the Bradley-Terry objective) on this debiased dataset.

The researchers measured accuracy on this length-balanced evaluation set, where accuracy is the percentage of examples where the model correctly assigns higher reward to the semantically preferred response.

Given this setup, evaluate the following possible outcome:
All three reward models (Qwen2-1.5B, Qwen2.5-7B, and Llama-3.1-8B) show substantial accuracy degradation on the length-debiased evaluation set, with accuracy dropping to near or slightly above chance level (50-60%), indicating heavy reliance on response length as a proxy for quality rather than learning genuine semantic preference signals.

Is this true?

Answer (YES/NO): YES